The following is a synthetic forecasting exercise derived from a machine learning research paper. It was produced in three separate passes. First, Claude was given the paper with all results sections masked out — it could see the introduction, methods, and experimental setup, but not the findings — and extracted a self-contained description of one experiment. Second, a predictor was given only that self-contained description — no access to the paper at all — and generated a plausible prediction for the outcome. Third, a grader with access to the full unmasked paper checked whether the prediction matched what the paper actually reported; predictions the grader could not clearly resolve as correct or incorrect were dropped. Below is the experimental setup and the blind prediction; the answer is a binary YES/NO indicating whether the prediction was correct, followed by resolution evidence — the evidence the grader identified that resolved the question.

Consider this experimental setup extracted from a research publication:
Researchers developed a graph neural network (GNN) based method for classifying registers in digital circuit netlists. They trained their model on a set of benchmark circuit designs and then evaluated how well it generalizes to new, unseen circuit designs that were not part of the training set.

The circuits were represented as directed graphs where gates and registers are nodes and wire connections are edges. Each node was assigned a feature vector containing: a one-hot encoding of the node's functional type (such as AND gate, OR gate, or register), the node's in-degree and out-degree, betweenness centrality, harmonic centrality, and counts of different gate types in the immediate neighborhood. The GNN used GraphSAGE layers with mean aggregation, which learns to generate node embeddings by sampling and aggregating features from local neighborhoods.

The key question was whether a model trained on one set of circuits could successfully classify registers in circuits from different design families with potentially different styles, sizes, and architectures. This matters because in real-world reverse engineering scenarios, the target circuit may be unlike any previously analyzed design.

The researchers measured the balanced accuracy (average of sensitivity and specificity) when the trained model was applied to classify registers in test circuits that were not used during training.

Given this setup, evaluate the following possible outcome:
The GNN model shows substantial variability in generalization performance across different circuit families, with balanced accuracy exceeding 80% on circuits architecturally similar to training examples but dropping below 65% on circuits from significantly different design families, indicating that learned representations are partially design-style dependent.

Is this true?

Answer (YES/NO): NO